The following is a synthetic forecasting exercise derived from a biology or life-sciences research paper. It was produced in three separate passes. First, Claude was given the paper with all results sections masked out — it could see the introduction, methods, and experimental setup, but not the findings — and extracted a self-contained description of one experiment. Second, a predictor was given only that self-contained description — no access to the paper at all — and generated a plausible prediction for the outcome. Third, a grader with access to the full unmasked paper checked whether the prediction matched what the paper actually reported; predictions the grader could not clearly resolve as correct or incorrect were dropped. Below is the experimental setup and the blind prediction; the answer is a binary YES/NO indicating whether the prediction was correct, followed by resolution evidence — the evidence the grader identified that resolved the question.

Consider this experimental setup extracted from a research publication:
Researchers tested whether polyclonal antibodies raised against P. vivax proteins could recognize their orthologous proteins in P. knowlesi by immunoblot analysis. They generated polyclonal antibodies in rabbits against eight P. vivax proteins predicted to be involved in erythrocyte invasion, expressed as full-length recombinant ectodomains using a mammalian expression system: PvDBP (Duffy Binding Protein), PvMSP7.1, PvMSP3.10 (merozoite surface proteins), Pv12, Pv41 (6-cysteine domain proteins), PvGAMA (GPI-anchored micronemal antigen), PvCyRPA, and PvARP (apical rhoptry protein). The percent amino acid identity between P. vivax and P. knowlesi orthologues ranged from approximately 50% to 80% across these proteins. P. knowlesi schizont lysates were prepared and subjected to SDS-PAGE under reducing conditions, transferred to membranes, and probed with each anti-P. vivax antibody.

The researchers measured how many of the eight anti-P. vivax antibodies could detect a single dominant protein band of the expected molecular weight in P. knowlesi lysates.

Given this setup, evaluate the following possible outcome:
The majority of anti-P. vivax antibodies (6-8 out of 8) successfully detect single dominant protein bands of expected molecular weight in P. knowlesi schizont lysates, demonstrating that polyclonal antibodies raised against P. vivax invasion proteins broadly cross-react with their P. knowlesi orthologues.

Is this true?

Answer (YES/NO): NO